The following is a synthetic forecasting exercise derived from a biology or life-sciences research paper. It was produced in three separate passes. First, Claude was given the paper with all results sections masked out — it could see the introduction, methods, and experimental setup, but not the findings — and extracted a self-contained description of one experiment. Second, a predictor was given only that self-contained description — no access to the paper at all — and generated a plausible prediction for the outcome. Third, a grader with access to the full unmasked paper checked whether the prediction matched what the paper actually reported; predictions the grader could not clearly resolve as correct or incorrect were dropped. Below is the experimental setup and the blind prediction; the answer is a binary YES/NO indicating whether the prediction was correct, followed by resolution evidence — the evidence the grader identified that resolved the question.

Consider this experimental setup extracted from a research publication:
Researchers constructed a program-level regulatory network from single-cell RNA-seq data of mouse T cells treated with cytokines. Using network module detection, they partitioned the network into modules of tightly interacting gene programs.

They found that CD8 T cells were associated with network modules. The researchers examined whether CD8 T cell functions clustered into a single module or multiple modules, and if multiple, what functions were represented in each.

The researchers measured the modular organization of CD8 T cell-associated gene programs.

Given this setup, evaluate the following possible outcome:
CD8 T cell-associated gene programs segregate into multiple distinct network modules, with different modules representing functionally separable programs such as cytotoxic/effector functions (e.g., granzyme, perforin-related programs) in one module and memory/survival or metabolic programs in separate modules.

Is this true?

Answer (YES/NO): NO